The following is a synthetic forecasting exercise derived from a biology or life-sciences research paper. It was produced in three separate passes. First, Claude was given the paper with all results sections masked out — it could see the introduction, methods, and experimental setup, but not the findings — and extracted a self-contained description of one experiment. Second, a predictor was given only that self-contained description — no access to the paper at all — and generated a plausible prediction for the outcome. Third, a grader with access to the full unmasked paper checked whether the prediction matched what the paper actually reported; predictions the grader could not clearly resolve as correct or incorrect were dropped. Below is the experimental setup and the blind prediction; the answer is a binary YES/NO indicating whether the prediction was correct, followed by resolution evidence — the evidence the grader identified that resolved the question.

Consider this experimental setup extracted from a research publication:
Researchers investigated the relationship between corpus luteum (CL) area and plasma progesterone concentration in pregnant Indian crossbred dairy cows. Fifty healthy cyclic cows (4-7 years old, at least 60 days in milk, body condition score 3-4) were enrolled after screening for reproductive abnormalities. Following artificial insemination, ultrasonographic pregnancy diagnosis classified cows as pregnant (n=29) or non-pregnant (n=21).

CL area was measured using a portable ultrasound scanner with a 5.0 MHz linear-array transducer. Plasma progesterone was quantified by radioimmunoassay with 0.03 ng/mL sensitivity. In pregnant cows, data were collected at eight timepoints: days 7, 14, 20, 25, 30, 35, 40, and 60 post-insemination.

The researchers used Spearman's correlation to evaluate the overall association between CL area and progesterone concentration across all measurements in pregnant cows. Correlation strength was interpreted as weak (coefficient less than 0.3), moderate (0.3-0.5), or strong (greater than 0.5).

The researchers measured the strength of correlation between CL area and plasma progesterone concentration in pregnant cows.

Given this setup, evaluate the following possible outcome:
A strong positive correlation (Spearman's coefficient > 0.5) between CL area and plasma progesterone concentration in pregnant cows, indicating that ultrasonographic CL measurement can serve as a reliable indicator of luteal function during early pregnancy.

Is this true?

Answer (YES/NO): NO